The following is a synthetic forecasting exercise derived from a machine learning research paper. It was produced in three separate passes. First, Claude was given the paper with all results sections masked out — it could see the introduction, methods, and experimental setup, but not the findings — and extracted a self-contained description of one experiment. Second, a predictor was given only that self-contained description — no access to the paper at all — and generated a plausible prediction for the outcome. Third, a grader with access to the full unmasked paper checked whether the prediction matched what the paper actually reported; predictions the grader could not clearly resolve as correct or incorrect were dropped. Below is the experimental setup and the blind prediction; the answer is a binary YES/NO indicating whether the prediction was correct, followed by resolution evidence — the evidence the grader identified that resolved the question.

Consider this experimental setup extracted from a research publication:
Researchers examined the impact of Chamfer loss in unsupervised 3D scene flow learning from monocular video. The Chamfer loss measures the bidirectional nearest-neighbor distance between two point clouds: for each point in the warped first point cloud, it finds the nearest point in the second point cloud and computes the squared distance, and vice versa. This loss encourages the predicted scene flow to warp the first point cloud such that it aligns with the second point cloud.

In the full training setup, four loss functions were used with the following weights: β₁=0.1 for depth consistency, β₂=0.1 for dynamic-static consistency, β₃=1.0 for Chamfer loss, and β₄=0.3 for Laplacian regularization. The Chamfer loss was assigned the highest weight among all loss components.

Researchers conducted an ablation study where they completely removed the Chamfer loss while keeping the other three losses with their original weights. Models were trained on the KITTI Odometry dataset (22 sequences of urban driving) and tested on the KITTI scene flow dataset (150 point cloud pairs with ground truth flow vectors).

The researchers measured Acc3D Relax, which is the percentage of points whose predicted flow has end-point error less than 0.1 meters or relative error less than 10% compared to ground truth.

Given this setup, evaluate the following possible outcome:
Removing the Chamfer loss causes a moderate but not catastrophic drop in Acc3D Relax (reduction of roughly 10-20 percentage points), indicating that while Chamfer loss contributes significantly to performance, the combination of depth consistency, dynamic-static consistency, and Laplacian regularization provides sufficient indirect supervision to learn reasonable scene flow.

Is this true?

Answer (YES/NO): NO